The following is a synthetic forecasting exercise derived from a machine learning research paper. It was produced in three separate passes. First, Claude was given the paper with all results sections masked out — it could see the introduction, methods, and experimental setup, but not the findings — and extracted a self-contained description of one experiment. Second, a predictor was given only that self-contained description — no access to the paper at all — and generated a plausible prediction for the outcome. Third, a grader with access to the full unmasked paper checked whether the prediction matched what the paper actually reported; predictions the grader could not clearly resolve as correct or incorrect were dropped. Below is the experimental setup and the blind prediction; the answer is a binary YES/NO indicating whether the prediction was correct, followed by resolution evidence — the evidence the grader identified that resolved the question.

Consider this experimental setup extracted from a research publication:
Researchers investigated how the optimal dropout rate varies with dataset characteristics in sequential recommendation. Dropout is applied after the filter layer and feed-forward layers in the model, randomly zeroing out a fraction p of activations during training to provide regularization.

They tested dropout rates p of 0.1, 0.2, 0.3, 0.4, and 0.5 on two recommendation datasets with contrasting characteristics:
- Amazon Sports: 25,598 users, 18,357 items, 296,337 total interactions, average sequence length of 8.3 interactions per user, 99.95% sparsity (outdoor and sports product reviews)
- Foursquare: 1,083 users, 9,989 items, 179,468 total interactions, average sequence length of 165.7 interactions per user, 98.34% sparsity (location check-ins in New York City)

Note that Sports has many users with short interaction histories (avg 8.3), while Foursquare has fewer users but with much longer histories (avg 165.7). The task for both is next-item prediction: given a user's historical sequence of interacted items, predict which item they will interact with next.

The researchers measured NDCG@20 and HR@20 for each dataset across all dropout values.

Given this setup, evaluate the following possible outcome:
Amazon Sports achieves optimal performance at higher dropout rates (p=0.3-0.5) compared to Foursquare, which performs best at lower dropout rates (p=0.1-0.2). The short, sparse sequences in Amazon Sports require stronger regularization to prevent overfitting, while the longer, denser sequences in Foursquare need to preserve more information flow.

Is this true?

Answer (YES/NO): YES